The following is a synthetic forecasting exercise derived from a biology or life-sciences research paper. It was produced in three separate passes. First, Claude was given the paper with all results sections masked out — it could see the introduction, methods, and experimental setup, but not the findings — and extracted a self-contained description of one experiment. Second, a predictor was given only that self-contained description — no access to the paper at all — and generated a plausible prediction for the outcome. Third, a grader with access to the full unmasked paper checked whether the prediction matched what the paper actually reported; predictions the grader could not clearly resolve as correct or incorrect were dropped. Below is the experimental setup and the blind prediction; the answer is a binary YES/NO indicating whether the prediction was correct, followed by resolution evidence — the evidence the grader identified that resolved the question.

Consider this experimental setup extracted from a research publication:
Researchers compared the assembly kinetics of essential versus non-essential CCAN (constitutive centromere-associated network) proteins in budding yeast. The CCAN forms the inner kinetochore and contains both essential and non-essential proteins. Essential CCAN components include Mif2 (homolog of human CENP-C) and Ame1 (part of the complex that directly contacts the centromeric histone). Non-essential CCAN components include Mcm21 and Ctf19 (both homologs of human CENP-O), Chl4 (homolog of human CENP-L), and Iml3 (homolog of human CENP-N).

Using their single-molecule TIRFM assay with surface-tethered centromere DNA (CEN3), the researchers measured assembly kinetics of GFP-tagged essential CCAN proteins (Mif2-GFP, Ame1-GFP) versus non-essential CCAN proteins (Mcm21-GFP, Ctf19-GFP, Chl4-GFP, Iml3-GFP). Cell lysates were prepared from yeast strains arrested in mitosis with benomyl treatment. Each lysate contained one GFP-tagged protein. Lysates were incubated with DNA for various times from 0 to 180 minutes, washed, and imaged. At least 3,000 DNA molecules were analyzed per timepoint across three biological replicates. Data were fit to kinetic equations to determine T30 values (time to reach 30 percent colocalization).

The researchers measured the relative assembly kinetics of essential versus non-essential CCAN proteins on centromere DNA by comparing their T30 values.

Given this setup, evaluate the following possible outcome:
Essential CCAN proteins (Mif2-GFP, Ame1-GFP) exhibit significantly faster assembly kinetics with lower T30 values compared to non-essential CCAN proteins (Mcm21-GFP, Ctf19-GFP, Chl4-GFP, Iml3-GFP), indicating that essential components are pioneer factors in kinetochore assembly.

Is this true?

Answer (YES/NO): NO